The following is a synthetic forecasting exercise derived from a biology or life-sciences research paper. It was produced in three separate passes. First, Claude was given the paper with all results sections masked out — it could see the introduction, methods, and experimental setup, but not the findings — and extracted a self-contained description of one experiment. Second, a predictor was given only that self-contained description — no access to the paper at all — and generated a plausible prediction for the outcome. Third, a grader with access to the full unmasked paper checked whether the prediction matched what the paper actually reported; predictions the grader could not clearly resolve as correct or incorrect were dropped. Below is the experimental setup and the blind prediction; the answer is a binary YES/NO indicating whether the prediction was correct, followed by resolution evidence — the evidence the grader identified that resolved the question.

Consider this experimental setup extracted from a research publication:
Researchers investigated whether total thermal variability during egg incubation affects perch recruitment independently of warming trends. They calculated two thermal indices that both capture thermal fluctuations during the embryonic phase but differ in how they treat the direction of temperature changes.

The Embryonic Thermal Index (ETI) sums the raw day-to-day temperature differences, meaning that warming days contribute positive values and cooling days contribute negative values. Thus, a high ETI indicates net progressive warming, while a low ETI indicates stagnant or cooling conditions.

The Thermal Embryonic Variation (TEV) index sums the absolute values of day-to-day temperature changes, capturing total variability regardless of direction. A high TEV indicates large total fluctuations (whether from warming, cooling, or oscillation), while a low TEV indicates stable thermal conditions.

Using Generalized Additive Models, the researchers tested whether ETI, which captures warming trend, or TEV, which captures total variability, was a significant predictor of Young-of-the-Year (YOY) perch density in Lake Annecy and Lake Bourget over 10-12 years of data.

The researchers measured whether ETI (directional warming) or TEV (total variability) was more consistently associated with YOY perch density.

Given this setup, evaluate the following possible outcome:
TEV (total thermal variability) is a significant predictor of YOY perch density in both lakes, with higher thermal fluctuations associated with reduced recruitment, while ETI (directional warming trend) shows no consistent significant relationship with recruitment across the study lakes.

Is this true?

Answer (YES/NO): NO